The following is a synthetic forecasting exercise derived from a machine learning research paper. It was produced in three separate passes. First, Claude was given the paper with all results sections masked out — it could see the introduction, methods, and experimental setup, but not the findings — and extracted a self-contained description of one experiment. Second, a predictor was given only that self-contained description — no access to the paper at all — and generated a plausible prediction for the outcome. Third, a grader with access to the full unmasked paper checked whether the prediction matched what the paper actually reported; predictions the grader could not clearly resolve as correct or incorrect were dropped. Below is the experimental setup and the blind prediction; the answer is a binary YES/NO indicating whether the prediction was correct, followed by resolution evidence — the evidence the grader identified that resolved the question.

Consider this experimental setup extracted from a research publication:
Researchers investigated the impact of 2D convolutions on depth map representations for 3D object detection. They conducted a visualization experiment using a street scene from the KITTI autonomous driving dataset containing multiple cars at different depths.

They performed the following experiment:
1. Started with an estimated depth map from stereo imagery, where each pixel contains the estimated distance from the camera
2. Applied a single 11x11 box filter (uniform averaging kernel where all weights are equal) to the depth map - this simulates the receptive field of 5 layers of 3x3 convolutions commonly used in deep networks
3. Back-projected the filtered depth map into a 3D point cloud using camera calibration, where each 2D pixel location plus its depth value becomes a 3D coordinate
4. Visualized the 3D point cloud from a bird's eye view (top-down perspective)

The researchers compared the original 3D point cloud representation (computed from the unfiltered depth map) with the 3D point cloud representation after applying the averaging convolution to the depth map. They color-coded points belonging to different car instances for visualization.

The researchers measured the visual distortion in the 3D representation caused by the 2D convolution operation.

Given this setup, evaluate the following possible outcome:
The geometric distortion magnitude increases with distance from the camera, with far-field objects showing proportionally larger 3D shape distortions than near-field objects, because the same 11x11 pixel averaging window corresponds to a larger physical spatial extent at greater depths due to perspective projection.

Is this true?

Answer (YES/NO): YES